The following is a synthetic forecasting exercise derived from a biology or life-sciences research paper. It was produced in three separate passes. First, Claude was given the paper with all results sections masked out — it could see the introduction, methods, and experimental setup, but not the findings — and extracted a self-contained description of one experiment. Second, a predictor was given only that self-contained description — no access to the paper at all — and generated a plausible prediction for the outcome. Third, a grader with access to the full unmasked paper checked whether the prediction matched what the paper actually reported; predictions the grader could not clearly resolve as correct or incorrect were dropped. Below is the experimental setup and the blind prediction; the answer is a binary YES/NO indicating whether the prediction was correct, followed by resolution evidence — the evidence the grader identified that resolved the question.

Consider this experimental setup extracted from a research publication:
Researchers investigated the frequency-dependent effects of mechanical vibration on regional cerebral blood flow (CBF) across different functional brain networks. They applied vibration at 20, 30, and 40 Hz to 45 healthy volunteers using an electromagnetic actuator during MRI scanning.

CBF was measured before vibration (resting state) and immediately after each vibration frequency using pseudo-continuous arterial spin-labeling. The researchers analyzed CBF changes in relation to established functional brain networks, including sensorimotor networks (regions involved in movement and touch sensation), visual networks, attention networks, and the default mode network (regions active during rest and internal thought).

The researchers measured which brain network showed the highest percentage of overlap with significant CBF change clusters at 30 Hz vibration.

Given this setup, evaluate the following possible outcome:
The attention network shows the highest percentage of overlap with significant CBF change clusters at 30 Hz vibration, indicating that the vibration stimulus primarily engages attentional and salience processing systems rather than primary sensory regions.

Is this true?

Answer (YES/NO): NO